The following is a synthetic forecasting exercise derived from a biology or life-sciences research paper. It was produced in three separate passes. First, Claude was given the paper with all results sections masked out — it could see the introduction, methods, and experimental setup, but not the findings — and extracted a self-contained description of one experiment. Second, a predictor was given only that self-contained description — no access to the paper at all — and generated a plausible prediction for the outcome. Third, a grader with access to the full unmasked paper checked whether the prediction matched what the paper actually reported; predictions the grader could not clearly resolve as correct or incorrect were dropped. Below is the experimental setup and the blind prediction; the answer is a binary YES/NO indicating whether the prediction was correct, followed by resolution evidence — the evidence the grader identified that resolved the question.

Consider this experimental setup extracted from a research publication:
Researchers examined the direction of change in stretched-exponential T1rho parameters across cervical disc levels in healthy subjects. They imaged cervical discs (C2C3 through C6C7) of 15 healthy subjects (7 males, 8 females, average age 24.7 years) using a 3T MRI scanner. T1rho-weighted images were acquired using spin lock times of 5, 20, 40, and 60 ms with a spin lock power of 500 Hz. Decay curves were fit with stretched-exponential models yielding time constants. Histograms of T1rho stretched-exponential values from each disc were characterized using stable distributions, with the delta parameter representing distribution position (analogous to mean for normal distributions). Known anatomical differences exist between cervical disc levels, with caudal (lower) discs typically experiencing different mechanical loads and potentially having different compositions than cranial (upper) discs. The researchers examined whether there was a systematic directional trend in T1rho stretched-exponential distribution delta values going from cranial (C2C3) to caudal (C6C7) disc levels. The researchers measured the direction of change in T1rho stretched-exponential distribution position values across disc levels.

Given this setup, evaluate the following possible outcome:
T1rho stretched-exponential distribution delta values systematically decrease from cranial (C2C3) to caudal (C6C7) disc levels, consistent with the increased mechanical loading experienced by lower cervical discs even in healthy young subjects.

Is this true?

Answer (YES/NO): NO